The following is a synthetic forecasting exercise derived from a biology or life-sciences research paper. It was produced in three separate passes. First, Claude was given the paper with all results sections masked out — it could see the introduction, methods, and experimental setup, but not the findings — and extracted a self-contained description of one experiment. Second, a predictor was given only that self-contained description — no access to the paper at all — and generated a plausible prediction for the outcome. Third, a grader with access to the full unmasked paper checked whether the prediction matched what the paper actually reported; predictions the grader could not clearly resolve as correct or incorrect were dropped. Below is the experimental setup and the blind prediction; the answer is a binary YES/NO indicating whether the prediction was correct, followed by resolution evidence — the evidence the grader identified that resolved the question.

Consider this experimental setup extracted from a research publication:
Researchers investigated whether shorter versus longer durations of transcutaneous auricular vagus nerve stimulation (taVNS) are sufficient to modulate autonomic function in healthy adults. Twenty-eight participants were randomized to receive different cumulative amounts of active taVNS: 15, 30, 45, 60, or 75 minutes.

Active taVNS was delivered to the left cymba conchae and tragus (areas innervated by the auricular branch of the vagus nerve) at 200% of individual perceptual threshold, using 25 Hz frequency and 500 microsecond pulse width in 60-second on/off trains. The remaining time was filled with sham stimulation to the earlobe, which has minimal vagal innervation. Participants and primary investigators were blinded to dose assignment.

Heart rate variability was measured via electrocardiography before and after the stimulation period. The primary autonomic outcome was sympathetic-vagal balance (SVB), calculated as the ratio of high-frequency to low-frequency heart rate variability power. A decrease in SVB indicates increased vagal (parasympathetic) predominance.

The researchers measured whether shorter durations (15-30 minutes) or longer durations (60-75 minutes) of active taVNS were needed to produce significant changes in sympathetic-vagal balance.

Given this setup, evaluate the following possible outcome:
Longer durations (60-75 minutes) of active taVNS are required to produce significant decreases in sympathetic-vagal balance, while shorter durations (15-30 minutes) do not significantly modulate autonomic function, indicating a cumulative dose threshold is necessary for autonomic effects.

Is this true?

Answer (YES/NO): YES